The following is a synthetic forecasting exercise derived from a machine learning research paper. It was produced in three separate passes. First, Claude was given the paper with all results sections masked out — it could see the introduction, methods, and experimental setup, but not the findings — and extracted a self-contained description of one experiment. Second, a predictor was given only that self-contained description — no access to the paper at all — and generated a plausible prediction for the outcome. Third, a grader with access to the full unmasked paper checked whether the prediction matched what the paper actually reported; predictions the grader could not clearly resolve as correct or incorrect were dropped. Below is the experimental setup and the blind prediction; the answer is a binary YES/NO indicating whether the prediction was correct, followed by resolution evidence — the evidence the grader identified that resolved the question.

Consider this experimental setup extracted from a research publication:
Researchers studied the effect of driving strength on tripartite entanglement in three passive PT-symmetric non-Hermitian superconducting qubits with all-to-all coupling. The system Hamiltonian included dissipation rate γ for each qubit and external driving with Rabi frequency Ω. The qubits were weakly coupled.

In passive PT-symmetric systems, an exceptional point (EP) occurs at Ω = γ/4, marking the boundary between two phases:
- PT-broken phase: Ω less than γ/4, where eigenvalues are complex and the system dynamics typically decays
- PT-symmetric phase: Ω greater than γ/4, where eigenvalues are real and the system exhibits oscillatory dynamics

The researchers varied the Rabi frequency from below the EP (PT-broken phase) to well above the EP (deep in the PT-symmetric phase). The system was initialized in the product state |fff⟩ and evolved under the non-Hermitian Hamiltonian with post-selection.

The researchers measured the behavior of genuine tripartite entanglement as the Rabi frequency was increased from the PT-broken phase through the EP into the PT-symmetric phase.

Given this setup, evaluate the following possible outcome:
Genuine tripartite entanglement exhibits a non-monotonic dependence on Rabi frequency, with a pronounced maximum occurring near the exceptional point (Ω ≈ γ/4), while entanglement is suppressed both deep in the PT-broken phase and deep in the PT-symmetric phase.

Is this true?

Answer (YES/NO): NO